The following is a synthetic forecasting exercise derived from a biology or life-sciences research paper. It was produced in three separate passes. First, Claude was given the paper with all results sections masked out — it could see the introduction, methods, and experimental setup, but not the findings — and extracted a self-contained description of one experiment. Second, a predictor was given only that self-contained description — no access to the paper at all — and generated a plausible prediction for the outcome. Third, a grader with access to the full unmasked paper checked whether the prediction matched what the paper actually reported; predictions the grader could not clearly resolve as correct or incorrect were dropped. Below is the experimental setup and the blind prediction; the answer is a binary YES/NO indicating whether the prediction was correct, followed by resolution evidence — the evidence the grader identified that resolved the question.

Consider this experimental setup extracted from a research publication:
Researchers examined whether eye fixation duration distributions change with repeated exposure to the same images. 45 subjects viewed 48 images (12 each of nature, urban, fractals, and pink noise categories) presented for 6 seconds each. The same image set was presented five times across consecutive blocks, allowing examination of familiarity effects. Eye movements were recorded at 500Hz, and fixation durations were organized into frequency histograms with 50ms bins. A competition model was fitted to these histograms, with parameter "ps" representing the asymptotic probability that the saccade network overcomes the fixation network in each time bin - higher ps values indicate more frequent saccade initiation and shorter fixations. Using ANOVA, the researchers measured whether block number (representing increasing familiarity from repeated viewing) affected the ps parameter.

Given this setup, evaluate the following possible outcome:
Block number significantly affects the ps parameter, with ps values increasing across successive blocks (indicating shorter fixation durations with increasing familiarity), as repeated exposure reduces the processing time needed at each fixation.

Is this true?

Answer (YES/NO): NO